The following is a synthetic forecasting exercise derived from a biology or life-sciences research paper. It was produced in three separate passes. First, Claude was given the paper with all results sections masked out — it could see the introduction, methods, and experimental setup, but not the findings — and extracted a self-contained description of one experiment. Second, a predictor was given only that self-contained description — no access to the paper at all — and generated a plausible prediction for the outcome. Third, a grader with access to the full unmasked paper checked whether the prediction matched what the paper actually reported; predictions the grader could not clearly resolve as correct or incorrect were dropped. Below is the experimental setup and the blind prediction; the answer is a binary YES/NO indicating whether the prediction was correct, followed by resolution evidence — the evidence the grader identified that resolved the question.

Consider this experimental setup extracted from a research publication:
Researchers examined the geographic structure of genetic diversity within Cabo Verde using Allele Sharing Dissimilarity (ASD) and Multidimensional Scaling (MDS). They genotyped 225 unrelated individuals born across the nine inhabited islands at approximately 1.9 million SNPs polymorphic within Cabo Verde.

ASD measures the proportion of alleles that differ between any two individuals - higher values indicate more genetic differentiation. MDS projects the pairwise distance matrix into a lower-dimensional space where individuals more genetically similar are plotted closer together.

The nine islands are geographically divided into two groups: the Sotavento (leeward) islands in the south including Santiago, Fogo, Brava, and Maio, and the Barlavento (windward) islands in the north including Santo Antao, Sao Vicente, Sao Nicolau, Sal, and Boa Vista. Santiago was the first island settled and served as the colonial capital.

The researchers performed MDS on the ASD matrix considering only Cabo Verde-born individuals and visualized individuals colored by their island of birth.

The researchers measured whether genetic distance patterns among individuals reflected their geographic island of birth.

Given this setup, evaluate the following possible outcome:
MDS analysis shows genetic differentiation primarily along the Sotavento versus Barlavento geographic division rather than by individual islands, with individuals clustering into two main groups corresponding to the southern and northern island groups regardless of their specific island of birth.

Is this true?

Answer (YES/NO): NO